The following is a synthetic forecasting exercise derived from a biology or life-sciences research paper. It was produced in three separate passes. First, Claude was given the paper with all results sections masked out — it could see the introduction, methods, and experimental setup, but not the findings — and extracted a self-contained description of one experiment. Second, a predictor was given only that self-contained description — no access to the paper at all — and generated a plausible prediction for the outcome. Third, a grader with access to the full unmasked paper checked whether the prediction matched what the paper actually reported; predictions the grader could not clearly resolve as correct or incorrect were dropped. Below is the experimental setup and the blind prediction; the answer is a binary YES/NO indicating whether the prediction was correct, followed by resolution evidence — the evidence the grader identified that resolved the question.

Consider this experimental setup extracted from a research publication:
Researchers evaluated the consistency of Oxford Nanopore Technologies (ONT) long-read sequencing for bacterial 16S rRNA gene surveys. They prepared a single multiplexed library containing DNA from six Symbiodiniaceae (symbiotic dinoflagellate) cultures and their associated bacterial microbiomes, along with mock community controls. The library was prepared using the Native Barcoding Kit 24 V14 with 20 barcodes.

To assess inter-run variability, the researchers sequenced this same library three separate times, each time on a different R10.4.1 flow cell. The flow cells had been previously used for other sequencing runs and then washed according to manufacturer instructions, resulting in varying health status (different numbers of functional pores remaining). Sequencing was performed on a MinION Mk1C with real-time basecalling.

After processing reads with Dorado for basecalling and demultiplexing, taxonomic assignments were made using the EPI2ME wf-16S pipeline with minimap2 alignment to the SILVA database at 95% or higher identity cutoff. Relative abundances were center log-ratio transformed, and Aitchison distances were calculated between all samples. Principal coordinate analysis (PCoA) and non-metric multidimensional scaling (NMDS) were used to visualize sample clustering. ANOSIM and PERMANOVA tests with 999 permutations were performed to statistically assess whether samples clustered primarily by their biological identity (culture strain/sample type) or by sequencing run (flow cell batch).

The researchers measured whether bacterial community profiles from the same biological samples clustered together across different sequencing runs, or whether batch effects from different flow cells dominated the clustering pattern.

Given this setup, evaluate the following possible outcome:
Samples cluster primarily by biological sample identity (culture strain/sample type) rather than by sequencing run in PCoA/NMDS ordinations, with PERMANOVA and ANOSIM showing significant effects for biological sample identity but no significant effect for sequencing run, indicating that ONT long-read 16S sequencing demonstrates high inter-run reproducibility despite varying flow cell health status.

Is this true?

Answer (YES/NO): YES